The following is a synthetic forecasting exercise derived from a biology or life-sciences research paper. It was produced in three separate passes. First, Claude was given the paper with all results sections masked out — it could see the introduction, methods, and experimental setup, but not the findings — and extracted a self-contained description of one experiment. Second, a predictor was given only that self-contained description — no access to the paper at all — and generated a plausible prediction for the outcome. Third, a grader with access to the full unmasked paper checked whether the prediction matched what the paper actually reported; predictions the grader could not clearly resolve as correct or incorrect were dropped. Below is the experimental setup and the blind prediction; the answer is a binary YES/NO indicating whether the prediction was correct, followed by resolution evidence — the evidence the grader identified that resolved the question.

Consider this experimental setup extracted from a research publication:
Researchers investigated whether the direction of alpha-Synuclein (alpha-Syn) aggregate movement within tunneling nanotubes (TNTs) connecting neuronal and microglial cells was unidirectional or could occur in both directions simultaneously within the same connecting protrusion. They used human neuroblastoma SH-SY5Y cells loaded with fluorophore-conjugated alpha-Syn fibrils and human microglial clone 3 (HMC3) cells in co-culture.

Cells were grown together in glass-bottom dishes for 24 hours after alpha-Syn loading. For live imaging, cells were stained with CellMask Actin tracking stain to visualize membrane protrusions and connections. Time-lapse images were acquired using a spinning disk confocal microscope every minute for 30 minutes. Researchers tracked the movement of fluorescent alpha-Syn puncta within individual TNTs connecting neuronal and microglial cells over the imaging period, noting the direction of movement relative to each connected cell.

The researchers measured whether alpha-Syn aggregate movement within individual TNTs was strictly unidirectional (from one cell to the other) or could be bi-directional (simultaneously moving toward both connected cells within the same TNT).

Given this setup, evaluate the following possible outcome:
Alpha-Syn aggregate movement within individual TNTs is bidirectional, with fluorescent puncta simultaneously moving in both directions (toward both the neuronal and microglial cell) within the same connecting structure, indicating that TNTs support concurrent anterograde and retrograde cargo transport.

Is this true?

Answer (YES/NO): NO